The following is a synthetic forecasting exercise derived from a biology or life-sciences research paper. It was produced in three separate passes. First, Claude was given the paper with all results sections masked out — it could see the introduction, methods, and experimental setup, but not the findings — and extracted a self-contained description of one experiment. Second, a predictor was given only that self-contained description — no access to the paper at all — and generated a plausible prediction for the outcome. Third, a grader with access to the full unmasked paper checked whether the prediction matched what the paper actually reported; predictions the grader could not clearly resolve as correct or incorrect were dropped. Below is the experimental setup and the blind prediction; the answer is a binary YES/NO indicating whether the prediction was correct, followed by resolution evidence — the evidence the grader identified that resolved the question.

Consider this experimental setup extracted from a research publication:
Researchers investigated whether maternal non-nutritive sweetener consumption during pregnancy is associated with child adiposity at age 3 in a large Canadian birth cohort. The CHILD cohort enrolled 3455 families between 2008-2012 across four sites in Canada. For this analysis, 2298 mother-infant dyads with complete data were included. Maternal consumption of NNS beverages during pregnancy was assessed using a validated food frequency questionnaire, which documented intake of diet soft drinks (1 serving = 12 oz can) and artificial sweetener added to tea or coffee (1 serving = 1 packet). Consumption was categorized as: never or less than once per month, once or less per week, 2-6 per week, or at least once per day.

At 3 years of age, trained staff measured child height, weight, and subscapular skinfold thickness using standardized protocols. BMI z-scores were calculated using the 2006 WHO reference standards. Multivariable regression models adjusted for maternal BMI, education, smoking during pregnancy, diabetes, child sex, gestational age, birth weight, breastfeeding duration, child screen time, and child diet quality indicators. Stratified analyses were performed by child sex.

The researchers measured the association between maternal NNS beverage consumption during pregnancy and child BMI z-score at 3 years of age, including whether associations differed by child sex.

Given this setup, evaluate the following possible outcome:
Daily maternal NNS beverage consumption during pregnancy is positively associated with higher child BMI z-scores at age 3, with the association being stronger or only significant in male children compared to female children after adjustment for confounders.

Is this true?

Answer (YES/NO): NO